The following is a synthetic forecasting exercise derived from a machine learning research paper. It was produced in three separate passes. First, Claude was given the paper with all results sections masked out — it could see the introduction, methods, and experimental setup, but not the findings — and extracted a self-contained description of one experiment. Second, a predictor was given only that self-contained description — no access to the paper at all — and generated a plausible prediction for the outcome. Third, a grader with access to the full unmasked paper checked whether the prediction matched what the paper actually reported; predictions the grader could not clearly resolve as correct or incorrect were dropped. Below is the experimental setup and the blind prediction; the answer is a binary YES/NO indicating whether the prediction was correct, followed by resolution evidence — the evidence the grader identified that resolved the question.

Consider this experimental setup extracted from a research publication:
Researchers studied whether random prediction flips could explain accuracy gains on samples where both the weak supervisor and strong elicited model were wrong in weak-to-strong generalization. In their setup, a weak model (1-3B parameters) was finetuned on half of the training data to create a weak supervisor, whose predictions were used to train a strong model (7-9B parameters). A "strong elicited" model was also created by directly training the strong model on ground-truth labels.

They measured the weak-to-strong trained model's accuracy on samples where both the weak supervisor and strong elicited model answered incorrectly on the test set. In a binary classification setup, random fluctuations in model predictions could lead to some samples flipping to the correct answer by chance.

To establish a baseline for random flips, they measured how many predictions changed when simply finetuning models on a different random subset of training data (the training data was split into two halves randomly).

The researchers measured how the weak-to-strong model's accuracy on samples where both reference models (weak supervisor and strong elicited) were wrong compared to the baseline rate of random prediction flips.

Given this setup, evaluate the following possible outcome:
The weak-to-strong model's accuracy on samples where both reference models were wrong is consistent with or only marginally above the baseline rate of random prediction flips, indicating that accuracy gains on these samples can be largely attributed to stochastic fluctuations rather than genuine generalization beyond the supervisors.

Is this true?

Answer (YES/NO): YES